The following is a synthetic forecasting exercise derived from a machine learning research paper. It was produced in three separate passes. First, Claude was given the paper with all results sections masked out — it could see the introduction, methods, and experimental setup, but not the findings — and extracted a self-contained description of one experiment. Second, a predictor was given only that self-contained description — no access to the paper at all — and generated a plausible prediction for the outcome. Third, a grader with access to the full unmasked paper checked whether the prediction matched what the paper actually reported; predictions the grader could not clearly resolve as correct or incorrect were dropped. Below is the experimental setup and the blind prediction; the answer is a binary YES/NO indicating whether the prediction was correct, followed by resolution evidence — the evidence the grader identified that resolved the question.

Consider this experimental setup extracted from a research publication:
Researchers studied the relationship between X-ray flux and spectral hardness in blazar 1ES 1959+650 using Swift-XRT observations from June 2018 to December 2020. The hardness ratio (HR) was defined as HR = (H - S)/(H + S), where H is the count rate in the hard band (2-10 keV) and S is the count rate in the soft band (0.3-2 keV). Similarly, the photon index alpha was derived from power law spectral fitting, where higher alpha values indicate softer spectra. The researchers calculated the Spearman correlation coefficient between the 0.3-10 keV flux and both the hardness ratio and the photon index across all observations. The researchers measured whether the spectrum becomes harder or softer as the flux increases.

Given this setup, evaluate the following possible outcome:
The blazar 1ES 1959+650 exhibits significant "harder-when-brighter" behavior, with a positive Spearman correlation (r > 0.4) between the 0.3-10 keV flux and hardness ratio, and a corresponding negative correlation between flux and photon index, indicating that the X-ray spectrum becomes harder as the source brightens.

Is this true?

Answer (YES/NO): YES